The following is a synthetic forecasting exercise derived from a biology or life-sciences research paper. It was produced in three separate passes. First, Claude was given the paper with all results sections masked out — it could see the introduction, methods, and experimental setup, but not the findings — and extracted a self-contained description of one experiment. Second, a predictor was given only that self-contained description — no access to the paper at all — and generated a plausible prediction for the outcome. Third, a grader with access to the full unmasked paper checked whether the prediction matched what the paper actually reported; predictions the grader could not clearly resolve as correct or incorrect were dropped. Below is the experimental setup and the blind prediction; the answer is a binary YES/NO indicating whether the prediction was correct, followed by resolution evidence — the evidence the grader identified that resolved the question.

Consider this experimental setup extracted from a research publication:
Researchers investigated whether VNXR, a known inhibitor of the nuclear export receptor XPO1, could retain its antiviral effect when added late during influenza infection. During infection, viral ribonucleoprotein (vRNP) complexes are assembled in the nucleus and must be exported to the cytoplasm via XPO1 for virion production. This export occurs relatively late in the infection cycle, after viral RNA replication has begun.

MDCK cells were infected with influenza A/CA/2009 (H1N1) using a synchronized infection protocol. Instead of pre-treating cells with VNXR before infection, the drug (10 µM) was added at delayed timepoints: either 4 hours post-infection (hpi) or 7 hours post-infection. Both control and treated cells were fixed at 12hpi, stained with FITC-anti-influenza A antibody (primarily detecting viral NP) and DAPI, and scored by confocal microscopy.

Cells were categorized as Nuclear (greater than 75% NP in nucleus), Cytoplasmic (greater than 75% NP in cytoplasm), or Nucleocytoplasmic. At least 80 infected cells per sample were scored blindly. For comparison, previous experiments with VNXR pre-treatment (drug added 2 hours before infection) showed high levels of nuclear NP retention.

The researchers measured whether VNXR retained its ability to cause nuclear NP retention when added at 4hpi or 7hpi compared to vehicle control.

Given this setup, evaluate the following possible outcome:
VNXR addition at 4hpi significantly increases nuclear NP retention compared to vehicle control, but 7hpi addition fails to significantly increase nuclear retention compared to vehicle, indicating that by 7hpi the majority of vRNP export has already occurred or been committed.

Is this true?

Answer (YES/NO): NO